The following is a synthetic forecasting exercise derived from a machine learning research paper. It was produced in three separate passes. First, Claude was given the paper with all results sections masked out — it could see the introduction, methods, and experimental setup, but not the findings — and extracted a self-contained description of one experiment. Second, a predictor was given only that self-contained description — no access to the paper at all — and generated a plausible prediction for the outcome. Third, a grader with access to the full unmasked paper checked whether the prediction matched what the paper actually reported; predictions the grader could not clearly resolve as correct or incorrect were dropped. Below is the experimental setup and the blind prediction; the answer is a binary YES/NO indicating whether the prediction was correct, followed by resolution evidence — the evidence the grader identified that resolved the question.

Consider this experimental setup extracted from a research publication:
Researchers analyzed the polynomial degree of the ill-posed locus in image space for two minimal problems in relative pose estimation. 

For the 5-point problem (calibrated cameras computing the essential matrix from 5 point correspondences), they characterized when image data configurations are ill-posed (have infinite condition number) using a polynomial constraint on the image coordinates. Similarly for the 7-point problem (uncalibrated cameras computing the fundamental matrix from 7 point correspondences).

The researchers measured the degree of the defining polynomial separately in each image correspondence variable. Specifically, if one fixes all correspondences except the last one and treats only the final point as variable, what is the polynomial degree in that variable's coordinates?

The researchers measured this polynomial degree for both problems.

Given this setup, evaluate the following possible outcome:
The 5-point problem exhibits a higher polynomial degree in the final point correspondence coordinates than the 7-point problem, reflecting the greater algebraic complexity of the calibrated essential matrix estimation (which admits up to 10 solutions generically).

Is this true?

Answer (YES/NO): YES